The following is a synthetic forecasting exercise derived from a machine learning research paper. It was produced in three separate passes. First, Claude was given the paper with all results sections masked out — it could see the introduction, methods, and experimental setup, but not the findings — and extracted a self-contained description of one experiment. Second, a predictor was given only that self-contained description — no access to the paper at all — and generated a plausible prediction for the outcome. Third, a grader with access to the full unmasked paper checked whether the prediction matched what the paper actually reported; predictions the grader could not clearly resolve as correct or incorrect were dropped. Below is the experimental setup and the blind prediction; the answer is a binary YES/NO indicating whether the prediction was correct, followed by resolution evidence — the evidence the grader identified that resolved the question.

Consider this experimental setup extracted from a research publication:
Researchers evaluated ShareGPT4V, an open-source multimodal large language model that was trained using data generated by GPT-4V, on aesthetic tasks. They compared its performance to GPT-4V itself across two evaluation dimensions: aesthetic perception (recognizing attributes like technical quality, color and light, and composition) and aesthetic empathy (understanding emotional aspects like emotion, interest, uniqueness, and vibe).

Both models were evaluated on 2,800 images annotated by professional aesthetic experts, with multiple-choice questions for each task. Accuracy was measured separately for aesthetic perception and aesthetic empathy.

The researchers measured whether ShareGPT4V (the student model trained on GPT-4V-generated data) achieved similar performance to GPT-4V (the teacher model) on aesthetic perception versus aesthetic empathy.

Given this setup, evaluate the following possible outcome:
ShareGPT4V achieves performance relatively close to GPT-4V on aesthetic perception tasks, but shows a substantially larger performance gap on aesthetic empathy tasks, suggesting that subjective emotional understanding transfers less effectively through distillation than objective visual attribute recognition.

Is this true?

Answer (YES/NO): NO